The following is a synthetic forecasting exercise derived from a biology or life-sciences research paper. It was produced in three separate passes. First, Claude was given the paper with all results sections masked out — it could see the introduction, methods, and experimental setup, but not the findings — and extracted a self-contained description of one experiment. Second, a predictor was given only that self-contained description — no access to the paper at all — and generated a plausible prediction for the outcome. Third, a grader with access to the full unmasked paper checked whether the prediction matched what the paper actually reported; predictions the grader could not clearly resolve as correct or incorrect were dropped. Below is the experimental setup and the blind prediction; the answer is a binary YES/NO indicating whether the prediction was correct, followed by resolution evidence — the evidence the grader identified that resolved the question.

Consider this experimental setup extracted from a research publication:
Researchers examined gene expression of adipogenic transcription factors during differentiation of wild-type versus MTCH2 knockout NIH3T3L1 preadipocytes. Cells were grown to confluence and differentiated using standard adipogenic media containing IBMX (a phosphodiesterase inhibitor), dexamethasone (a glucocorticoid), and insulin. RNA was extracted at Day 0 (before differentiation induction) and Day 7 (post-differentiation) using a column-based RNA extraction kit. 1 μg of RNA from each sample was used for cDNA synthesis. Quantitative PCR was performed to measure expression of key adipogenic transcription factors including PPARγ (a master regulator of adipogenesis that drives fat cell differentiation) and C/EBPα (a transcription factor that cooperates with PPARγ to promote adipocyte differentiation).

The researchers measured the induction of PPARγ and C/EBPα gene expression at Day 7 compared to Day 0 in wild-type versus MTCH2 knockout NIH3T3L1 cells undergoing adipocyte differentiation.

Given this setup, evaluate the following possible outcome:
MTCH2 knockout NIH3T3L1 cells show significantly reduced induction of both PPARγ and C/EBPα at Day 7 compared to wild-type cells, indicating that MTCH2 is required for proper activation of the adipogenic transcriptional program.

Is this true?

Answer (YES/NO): YES